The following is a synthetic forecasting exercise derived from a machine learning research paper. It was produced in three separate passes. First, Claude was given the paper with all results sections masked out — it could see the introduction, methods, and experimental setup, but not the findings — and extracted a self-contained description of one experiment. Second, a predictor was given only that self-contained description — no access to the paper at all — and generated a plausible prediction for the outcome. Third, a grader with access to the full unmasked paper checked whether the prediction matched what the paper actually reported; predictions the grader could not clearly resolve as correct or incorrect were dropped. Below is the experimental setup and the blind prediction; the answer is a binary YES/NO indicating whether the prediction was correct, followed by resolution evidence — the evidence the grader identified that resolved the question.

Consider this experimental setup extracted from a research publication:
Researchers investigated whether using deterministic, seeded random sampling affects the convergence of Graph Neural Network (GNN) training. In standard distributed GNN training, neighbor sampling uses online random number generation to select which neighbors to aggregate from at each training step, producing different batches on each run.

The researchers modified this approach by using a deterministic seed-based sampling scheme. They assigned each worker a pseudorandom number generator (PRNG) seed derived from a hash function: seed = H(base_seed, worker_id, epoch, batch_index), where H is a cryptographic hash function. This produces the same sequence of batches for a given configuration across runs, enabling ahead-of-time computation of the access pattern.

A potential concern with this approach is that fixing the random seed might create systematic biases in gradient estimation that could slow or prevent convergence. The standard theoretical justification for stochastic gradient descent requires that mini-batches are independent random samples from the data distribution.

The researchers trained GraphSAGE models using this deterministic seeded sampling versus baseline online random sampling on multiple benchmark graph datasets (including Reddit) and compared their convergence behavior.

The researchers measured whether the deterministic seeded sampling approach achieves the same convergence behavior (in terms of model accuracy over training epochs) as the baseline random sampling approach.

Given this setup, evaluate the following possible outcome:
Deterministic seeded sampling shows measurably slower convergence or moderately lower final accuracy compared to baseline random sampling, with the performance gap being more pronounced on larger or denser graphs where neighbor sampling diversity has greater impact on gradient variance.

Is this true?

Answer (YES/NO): NO